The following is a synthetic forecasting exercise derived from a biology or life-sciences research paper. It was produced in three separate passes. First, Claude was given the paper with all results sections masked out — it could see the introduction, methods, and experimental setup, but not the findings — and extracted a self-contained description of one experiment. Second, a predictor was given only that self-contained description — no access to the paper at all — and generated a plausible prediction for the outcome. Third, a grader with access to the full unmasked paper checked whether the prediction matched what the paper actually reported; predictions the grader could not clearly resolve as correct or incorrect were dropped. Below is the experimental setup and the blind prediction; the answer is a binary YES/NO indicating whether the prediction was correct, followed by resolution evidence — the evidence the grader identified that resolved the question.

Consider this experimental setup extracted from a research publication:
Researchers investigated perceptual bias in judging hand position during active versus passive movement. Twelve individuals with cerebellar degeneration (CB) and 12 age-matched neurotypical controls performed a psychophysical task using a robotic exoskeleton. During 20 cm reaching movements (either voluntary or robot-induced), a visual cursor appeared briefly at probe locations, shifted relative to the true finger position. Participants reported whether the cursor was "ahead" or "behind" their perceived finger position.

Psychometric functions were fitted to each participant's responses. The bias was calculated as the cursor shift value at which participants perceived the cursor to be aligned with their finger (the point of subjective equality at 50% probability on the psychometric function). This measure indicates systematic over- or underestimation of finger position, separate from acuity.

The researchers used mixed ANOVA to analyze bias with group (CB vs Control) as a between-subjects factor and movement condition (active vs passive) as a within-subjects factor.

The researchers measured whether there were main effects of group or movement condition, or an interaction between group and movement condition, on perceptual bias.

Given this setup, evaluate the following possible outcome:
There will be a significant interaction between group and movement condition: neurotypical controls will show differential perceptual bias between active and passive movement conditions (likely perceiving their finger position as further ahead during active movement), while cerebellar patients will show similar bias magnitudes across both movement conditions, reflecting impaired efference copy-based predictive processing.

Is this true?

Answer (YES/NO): NO